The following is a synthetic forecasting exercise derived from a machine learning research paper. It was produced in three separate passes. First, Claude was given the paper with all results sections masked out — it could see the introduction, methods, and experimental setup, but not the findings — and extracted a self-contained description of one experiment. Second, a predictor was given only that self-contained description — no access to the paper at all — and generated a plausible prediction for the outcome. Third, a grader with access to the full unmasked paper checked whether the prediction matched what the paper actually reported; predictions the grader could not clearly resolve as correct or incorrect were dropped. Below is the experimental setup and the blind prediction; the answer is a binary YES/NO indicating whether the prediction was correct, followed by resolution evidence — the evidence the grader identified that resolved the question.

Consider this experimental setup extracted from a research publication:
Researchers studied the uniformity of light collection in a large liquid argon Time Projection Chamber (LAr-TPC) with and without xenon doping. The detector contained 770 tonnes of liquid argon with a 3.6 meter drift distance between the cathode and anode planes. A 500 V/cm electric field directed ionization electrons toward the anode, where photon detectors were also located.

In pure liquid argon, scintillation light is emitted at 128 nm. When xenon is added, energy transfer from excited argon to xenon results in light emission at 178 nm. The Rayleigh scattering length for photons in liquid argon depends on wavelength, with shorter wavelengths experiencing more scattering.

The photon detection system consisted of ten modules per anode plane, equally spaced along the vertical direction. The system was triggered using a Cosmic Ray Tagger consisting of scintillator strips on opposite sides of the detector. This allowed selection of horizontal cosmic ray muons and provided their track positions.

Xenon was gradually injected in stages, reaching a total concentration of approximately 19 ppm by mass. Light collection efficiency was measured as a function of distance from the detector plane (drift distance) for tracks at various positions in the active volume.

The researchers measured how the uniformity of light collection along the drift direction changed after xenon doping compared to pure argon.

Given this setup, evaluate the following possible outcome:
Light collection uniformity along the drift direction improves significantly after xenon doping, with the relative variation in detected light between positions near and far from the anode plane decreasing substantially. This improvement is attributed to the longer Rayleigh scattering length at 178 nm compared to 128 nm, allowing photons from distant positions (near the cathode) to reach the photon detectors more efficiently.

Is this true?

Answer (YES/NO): YES